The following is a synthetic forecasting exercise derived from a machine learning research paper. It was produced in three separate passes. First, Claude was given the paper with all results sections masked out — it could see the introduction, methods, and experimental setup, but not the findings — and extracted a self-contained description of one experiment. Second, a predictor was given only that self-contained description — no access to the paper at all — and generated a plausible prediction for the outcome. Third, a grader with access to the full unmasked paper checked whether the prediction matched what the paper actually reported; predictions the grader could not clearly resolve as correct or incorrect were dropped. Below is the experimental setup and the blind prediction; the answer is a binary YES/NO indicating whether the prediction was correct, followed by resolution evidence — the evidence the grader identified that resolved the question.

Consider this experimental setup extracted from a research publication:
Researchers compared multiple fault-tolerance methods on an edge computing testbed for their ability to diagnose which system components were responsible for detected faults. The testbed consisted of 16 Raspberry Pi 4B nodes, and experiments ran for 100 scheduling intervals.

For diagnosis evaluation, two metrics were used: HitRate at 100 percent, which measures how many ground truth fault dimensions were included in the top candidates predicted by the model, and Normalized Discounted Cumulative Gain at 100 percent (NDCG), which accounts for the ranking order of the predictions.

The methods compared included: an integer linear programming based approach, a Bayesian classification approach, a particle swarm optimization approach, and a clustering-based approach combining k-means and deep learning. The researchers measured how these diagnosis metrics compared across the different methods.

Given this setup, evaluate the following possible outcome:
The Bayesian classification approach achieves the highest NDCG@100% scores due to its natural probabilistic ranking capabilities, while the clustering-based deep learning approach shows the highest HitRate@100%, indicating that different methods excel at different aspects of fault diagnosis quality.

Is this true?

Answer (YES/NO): NO